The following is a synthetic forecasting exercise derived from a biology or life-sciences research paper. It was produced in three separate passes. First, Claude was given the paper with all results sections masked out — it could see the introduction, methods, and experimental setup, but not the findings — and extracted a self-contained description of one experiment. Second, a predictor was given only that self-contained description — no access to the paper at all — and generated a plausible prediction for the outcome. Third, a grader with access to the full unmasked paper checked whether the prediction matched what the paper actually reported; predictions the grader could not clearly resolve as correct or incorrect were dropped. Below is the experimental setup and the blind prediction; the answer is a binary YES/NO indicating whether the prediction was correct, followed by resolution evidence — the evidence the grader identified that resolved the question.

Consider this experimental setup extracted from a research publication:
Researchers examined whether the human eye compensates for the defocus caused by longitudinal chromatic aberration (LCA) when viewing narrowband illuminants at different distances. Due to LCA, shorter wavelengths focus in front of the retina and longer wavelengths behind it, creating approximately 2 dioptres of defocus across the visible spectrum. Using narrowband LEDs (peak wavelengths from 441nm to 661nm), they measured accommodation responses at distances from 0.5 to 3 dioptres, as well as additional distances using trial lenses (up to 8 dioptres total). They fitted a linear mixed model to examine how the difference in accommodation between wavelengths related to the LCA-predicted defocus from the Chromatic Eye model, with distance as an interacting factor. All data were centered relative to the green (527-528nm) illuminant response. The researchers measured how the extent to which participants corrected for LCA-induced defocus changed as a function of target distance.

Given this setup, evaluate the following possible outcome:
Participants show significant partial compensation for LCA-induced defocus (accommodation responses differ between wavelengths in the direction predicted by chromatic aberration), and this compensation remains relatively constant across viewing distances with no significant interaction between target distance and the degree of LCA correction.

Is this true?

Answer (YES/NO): NO